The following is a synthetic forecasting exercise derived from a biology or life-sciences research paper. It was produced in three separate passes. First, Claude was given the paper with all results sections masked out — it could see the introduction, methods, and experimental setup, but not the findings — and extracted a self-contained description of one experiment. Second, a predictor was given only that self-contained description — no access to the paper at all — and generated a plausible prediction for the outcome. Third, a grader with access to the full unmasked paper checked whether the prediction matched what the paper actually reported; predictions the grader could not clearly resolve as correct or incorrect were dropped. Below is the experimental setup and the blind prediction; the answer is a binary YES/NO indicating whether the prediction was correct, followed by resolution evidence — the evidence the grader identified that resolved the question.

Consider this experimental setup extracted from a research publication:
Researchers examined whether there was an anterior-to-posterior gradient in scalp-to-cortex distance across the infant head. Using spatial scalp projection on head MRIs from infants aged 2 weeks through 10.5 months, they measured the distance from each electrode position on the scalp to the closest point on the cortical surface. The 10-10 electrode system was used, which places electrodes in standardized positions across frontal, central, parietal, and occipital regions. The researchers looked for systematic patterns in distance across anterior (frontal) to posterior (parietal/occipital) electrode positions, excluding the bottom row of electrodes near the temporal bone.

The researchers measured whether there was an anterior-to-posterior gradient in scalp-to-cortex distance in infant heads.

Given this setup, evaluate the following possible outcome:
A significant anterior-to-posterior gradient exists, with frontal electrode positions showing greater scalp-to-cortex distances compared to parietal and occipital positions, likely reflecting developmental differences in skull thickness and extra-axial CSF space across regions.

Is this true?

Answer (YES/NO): YES